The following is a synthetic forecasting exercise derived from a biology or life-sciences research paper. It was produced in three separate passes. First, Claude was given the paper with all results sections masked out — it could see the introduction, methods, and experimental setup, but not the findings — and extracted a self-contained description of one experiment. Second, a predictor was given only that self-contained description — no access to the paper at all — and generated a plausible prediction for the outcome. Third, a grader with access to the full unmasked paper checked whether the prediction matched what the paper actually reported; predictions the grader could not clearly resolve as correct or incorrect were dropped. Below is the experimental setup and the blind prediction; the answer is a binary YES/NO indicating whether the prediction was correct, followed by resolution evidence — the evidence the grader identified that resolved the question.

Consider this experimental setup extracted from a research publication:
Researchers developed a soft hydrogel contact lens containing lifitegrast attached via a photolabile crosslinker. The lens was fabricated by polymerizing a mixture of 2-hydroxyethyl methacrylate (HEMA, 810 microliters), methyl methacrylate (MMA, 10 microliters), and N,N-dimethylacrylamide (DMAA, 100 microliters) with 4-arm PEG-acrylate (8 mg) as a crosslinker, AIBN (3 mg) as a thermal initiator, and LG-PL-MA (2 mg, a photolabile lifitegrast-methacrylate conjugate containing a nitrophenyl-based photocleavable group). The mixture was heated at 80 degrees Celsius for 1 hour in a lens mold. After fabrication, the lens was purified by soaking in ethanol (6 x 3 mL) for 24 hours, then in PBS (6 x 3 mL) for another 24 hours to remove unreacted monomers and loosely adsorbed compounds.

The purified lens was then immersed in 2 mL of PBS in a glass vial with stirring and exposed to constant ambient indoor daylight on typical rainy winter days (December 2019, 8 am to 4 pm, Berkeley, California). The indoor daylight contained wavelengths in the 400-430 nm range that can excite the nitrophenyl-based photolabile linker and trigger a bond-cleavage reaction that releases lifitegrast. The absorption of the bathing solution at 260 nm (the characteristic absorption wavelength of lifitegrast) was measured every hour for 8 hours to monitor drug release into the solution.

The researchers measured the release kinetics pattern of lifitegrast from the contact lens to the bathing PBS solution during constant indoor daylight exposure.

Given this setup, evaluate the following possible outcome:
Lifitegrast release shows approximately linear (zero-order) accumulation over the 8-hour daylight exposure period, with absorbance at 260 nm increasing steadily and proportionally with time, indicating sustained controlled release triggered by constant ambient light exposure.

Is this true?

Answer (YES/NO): YES